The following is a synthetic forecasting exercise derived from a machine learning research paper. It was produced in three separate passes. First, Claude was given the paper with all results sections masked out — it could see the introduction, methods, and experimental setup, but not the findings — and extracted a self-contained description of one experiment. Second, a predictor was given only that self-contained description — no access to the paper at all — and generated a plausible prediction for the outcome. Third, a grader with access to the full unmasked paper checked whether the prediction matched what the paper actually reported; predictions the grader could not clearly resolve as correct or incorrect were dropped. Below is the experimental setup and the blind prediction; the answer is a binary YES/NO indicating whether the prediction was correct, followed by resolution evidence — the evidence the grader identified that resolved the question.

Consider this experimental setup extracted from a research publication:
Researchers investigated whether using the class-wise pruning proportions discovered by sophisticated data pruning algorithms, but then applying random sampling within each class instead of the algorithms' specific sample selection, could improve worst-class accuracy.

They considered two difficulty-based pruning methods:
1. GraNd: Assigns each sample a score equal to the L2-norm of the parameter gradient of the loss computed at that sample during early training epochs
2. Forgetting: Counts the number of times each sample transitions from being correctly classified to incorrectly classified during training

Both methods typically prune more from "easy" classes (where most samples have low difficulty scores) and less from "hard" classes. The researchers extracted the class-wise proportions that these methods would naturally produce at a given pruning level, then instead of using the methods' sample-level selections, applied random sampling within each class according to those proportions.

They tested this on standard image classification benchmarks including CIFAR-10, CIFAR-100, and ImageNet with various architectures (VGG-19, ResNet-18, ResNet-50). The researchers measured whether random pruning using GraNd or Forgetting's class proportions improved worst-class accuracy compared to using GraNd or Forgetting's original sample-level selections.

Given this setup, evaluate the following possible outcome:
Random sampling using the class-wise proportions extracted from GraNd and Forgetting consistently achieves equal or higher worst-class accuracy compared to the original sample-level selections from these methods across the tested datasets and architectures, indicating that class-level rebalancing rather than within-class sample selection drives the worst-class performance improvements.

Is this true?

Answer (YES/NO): YES